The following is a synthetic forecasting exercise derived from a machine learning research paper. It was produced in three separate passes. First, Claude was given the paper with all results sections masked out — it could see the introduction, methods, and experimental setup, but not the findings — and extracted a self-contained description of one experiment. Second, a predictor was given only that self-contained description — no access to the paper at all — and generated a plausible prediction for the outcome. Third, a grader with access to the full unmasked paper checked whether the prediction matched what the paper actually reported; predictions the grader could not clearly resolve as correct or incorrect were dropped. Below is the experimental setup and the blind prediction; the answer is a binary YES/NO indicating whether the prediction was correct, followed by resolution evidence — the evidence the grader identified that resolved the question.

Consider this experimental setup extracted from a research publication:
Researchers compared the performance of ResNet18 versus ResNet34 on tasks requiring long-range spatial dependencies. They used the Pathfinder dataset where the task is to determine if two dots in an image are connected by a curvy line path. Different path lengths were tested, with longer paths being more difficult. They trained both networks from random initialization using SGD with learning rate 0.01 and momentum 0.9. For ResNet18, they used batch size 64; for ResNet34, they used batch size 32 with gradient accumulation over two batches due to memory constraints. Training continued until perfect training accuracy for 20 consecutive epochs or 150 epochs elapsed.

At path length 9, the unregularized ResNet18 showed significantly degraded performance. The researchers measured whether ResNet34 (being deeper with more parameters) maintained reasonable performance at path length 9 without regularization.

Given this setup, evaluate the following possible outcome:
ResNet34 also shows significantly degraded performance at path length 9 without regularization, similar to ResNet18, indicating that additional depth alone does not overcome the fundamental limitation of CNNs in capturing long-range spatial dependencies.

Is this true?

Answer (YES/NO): NO